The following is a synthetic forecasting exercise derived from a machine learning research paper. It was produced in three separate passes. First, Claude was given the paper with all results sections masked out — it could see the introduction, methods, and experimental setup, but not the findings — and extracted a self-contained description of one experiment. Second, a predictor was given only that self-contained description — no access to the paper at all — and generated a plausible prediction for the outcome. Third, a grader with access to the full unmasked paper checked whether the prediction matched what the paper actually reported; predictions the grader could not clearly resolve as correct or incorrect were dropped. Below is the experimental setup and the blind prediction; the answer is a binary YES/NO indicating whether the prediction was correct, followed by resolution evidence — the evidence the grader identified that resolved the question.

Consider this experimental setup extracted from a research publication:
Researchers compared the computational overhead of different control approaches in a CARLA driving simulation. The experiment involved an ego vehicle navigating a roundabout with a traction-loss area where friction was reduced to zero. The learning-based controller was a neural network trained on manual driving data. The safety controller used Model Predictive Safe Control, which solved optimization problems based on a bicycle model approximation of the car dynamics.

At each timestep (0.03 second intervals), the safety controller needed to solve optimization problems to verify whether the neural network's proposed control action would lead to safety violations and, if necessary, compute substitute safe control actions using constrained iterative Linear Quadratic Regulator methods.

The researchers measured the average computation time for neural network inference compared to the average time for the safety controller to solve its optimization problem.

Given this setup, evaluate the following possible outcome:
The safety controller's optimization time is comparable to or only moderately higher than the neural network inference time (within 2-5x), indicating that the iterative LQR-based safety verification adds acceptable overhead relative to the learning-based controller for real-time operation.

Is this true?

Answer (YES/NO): NO